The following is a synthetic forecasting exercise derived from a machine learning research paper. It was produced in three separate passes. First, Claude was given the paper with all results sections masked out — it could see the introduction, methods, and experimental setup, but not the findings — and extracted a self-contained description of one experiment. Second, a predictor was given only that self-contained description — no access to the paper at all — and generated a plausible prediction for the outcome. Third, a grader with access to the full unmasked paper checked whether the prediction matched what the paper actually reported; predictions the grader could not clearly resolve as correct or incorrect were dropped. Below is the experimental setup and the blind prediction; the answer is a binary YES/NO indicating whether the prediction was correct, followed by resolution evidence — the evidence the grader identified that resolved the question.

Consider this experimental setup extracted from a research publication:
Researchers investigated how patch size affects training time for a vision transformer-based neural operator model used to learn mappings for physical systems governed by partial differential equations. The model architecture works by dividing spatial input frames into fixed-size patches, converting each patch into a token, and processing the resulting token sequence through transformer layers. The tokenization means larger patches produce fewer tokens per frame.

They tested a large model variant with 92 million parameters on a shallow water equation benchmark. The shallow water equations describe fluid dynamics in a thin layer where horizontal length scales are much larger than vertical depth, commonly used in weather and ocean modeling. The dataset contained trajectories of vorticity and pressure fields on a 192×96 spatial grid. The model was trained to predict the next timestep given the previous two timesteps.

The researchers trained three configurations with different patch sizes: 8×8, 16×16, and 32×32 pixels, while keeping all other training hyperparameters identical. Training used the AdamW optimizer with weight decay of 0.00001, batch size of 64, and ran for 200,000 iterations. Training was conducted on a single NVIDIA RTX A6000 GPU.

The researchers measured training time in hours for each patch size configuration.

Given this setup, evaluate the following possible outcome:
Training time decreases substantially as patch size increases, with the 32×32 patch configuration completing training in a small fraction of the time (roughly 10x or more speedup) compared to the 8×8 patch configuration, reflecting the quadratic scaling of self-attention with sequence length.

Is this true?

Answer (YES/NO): NO